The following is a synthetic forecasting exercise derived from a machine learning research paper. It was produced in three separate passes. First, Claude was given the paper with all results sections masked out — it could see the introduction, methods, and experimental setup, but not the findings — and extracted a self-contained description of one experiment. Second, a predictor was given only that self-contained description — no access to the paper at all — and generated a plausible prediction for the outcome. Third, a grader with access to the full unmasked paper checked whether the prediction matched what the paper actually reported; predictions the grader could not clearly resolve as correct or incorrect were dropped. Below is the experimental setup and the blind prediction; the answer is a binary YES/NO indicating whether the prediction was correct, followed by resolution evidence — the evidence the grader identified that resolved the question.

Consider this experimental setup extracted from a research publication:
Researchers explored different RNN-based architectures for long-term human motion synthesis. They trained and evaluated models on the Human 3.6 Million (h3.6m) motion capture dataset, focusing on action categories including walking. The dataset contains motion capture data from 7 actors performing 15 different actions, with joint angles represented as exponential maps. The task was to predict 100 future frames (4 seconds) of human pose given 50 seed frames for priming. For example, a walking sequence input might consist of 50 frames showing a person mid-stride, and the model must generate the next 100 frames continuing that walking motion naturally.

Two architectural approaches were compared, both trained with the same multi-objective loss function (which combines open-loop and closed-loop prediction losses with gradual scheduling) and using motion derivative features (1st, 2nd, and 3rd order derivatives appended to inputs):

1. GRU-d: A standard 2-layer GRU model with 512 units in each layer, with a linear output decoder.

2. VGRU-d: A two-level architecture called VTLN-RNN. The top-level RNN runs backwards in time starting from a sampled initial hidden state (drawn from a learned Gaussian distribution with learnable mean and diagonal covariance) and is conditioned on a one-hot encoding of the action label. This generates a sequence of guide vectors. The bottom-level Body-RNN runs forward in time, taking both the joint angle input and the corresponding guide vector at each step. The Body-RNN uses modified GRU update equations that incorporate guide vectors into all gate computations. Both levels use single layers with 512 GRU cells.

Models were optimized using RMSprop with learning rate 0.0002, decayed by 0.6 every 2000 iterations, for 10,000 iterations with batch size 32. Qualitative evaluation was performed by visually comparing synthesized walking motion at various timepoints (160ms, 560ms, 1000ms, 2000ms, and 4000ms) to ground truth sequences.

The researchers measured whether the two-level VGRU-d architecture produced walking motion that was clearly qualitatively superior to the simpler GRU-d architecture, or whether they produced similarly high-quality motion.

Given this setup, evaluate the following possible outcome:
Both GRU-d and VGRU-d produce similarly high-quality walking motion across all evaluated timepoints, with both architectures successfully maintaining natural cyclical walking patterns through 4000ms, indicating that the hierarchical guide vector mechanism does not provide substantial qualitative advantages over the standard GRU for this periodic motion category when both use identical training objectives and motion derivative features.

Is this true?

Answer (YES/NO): YES